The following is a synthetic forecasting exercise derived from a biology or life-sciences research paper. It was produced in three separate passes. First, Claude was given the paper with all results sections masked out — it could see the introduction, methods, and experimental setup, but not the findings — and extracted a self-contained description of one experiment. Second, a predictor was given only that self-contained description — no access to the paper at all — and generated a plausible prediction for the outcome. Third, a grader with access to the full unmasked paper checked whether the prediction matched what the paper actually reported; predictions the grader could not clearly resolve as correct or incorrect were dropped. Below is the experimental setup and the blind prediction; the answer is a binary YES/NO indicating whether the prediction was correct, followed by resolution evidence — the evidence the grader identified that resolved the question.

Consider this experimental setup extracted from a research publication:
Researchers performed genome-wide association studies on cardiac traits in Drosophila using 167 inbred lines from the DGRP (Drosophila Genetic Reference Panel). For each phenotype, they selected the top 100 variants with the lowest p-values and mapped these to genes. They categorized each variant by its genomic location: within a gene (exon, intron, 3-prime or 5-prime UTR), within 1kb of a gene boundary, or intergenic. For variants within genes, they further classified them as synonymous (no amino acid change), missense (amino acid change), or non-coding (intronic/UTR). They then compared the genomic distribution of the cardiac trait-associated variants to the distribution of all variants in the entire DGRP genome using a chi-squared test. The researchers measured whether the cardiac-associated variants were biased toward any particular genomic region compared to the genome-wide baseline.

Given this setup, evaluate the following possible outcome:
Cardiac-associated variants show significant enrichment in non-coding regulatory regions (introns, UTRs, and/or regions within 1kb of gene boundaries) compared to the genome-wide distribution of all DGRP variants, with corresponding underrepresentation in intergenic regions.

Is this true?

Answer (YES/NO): YES